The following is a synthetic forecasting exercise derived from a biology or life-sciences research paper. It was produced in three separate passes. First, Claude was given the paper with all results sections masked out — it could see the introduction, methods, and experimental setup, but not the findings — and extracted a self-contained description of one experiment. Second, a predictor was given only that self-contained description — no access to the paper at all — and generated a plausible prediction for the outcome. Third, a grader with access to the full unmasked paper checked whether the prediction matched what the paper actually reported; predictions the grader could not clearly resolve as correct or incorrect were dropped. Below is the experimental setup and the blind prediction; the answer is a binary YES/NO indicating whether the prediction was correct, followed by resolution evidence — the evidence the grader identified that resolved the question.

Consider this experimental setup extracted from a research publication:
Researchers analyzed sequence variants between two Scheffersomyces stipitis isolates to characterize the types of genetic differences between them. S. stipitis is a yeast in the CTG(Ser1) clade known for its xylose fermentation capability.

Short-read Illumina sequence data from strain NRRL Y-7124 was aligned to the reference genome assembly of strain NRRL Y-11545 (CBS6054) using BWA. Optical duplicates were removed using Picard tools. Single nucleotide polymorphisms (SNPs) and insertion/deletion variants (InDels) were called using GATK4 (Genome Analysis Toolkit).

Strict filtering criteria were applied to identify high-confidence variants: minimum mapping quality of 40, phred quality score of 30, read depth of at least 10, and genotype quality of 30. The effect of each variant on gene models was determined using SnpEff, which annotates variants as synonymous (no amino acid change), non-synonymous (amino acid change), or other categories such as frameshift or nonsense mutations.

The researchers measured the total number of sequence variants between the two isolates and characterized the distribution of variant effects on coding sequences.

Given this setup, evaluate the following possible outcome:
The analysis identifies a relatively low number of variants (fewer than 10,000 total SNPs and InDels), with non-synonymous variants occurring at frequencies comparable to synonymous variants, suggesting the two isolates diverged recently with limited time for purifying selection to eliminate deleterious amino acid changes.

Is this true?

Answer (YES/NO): NO